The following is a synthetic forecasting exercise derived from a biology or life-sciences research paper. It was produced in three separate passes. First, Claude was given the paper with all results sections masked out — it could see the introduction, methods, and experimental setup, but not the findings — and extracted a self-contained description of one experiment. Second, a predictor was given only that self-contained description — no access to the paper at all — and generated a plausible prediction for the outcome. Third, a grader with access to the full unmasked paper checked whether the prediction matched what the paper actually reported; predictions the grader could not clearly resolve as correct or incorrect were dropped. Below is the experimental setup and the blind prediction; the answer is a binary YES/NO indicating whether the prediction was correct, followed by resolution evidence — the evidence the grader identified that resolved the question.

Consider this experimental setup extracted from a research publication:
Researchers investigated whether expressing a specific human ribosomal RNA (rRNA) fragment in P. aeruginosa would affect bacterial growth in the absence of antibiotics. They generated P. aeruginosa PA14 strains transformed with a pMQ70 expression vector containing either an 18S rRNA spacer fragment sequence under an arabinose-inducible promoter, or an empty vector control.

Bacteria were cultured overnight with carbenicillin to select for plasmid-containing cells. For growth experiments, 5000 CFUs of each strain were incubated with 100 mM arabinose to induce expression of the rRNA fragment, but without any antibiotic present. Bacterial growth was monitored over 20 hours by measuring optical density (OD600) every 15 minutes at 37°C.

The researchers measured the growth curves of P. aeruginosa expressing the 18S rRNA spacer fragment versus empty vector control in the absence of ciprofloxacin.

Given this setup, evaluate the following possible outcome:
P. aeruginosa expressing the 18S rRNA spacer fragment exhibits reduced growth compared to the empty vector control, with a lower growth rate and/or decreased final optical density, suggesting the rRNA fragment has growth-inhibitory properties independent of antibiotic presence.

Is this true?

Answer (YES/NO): NO